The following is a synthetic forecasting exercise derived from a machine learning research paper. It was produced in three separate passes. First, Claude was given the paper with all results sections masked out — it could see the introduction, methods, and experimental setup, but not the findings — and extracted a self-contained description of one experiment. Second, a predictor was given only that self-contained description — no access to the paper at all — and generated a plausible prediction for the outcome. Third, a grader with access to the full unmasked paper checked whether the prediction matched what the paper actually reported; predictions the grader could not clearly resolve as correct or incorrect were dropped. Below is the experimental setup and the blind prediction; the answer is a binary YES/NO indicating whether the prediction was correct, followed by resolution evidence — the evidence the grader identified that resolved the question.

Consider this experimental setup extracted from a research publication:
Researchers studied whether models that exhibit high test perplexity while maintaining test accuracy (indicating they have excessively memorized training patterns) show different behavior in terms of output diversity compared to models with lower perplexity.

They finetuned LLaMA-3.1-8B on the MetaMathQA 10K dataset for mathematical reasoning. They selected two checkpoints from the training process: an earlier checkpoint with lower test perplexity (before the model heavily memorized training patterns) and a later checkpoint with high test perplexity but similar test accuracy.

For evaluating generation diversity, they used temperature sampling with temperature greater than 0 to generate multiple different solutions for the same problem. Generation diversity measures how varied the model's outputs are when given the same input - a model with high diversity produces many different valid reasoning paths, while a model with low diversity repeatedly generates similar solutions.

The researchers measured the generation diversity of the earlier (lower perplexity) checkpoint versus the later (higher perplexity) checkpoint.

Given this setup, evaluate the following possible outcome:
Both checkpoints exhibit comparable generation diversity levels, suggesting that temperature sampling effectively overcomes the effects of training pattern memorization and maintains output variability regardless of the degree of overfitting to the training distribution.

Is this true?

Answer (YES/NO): NO